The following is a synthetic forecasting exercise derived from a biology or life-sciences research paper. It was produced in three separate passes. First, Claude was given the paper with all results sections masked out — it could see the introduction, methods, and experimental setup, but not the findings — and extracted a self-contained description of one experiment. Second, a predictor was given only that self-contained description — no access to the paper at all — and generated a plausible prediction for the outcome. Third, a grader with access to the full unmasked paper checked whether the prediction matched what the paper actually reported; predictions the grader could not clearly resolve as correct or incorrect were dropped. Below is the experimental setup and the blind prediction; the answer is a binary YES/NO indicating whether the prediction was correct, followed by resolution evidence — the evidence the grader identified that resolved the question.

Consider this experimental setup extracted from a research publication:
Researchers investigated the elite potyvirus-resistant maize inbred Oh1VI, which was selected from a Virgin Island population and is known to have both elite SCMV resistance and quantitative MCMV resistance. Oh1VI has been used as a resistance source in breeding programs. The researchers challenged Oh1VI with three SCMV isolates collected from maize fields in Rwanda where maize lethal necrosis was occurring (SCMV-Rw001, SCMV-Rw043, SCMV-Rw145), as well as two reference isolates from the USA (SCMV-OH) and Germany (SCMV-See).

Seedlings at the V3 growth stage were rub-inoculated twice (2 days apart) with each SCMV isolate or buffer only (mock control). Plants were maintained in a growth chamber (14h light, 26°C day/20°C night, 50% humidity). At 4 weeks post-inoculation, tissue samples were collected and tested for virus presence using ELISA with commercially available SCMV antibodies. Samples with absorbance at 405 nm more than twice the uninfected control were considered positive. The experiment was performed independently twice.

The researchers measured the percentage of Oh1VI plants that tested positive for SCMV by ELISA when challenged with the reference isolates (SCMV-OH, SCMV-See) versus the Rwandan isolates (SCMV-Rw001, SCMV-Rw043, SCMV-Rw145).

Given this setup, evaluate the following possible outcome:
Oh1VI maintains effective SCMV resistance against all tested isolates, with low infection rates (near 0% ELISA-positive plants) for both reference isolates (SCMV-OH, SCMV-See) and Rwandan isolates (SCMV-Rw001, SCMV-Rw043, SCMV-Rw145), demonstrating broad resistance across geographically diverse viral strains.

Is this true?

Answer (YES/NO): NO